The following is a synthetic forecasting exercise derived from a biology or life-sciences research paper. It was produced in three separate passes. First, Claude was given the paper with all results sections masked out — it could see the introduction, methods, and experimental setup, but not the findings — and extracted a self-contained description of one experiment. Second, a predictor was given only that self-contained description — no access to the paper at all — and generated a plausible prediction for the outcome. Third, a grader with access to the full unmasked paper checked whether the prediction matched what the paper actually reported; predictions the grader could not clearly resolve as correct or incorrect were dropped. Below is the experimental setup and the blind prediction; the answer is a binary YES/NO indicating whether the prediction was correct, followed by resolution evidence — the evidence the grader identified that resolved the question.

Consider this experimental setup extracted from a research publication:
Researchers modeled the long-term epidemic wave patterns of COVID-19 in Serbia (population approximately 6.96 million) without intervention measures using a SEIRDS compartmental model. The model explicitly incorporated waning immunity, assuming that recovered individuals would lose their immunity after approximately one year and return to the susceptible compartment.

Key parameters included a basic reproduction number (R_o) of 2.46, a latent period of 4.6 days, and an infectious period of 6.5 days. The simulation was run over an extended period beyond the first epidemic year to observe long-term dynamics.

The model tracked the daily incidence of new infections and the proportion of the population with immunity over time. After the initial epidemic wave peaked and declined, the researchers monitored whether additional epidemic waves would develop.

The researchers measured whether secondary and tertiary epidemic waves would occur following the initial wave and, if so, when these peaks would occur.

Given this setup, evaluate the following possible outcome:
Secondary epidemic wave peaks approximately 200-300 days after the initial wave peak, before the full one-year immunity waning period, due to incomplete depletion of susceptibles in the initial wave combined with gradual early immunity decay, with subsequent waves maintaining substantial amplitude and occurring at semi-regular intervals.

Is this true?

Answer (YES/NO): NO